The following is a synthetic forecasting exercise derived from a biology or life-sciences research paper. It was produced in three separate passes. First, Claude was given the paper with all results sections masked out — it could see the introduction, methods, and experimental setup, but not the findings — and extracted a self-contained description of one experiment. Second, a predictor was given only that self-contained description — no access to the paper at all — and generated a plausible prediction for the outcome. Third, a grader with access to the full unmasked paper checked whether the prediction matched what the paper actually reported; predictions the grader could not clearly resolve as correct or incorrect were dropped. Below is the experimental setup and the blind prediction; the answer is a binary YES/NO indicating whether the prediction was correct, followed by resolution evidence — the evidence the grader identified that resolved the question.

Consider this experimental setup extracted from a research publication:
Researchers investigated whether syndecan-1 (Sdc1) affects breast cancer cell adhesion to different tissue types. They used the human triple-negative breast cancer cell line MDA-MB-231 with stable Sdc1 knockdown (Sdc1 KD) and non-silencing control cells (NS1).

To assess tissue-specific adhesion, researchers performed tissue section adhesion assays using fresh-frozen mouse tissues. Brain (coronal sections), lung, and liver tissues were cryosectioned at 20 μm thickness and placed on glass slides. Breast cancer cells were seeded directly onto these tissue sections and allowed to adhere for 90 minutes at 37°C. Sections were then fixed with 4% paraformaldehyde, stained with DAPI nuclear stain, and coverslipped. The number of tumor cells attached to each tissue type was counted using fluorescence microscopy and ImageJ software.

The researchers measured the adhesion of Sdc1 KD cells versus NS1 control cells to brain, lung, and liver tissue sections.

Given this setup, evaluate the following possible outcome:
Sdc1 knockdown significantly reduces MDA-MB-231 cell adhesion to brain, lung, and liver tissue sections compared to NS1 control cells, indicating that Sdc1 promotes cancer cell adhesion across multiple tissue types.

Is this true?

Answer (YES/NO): NO